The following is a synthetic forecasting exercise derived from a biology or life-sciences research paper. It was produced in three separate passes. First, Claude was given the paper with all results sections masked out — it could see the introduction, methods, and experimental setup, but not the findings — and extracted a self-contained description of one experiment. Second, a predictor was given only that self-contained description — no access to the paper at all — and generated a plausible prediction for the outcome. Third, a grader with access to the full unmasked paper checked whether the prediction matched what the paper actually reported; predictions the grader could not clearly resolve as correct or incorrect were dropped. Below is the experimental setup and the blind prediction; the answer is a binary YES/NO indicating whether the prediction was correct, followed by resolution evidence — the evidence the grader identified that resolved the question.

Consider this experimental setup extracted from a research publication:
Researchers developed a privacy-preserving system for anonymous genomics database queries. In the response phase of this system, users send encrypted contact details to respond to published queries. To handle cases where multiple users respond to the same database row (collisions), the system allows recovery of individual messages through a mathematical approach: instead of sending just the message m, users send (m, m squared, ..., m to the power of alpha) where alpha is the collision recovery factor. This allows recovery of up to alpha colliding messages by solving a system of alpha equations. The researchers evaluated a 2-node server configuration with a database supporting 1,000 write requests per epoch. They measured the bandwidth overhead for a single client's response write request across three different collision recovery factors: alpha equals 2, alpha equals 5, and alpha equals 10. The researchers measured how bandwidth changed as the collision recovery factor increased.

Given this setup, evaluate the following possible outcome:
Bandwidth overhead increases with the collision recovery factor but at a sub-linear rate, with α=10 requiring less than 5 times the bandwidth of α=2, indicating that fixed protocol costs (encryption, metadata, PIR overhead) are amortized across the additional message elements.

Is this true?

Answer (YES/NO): NO